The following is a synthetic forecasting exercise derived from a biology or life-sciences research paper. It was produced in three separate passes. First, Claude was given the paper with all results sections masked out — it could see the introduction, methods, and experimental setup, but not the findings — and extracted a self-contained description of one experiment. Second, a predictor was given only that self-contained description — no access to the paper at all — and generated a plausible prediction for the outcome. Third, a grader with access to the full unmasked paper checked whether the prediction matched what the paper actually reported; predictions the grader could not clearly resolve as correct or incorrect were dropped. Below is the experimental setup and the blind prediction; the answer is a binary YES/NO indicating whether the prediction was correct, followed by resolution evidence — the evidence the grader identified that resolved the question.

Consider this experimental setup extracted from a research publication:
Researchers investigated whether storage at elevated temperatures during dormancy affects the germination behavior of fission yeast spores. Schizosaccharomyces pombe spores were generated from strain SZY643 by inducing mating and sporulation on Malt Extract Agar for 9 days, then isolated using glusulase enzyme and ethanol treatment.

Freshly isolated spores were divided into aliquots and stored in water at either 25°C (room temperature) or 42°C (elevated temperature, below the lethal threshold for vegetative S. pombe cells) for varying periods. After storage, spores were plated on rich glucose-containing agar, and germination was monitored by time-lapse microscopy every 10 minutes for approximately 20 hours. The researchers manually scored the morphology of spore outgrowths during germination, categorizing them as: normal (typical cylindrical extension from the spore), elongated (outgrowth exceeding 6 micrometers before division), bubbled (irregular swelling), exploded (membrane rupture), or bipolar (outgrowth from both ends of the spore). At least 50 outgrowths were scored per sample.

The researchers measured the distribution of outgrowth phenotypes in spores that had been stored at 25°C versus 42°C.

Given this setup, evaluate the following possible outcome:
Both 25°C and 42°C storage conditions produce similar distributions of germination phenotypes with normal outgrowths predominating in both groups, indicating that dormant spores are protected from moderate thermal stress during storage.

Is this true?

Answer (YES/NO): NO